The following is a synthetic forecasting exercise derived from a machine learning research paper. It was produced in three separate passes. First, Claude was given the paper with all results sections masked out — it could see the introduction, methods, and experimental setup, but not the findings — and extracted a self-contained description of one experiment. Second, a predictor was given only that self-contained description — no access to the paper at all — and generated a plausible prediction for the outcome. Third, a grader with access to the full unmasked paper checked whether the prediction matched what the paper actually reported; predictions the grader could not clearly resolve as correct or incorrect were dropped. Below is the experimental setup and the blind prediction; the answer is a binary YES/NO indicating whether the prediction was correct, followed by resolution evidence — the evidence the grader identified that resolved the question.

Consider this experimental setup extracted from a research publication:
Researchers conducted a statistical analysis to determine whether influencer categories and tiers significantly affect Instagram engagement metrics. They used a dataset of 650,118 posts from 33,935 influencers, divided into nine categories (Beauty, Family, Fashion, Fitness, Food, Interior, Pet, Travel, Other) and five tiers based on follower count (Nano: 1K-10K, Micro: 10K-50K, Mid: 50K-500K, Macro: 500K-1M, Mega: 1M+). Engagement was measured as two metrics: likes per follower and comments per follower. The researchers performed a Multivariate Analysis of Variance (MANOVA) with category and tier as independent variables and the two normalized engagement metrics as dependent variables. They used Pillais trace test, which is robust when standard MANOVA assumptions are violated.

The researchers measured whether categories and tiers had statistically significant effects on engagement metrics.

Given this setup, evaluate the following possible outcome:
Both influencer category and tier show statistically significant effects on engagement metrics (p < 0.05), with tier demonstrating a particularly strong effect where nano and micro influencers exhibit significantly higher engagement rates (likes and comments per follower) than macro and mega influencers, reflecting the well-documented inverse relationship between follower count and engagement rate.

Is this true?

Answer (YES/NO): NO